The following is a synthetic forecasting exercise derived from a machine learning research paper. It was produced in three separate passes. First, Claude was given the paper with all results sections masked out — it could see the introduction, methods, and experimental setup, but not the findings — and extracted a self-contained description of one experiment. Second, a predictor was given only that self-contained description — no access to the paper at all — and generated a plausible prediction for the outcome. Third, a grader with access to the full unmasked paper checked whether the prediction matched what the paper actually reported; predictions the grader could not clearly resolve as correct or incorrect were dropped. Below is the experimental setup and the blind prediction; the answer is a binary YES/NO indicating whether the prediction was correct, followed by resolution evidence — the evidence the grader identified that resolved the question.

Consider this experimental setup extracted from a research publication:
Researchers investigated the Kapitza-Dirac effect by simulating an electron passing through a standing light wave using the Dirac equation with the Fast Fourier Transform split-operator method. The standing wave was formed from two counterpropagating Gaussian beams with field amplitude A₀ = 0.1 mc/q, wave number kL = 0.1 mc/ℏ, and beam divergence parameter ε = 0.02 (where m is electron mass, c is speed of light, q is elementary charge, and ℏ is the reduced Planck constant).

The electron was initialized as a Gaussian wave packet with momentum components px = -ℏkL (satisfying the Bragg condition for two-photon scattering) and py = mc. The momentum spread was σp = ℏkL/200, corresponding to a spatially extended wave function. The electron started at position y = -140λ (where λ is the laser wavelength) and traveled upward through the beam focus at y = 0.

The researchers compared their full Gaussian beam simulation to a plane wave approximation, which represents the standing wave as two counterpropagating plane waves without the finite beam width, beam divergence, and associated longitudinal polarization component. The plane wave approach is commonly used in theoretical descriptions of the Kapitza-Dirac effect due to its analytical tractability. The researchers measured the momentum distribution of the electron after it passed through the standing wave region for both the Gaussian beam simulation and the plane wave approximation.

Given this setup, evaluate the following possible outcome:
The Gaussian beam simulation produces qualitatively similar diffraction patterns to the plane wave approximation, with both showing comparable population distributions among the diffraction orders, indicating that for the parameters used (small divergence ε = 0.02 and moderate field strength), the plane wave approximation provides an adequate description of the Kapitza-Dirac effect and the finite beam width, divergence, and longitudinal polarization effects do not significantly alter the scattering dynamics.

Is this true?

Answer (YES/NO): YES